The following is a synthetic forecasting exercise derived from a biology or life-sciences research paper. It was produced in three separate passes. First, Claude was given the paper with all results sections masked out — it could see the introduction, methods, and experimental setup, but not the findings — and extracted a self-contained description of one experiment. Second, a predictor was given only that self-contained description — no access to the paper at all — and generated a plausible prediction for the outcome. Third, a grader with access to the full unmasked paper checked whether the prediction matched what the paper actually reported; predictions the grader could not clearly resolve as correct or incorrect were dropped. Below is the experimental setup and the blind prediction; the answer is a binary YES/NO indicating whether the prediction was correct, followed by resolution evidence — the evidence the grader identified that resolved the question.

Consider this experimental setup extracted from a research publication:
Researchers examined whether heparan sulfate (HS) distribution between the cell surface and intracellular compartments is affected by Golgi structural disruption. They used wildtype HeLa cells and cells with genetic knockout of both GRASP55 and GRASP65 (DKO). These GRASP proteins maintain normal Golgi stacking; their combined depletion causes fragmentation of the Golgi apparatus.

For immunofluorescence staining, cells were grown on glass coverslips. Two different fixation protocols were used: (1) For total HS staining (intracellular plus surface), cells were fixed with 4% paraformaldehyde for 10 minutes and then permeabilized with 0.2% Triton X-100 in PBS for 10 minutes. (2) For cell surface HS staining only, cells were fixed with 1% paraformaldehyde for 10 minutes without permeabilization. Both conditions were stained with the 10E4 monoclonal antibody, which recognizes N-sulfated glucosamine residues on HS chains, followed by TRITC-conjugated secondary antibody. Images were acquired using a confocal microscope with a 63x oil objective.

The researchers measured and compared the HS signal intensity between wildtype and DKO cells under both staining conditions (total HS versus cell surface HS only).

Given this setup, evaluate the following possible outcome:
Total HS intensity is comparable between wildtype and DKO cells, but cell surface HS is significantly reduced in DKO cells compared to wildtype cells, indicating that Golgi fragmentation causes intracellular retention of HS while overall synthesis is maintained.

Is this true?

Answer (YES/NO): NO